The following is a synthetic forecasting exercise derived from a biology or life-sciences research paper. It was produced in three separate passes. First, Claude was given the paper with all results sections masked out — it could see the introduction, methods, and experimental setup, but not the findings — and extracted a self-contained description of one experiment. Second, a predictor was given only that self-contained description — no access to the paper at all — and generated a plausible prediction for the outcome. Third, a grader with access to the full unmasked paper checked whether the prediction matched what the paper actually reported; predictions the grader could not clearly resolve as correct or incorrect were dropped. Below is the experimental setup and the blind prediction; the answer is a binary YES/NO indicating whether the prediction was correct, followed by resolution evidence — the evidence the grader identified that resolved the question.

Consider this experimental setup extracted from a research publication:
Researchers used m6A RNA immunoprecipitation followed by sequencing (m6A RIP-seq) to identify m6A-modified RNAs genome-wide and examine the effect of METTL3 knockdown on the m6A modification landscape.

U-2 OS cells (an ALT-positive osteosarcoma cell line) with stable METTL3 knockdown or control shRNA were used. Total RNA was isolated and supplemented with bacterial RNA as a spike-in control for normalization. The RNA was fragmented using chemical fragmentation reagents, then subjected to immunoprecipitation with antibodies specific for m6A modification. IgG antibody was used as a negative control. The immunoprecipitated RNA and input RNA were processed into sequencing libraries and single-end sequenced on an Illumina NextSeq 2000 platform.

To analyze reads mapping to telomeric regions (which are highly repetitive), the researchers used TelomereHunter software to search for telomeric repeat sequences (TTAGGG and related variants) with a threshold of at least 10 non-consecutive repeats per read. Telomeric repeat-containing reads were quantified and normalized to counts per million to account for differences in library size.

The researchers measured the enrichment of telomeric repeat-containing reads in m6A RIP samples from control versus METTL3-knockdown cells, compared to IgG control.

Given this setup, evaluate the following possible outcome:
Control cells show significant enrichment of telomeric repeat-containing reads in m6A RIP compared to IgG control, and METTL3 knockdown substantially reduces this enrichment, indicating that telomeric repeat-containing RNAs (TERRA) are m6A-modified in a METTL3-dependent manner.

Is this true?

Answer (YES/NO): YES